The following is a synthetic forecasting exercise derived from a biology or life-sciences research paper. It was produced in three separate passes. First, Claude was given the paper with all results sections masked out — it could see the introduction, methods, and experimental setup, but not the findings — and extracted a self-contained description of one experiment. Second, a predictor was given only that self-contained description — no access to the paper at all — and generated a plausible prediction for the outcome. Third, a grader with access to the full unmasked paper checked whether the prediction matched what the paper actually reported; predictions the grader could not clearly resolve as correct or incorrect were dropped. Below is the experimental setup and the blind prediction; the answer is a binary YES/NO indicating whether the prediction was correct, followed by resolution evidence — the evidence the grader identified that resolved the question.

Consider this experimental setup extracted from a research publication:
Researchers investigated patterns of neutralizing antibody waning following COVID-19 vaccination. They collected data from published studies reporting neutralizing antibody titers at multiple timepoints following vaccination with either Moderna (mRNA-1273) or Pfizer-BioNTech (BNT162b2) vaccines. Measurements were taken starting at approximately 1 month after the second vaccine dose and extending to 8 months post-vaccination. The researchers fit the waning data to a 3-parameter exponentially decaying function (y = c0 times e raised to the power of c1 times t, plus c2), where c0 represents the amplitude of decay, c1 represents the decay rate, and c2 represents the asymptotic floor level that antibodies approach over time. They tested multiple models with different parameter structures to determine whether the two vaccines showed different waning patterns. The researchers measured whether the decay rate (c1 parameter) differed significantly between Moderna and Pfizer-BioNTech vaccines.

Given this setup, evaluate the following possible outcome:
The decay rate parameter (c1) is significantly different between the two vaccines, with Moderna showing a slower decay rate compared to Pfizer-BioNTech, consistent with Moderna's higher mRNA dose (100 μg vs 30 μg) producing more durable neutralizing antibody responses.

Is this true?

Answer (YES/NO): YES